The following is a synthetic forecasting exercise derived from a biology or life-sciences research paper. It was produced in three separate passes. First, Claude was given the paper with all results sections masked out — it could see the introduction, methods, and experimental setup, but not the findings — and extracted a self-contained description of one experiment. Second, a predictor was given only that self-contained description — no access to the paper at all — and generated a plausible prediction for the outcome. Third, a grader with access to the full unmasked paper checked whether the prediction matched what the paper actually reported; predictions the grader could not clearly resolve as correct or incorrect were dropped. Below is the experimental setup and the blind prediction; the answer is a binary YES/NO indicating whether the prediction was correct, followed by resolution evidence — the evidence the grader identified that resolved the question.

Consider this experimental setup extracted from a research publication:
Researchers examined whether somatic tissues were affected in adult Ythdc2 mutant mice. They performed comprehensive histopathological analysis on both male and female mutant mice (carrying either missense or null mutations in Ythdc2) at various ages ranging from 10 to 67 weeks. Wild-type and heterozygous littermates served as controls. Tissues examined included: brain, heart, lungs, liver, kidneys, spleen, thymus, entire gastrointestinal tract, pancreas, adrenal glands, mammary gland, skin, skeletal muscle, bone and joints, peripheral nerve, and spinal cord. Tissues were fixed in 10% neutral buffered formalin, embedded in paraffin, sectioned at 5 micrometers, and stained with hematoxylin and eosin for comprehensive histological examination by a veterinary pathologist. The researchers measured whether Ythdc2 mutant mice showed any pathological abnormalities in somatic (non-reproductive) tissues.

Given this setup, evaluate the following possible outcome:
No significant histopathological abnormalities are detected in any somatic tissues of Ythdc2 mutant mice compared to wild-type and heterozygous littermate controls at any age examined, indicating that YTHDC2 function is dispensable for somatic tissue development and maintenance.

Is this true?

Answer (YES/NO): YES